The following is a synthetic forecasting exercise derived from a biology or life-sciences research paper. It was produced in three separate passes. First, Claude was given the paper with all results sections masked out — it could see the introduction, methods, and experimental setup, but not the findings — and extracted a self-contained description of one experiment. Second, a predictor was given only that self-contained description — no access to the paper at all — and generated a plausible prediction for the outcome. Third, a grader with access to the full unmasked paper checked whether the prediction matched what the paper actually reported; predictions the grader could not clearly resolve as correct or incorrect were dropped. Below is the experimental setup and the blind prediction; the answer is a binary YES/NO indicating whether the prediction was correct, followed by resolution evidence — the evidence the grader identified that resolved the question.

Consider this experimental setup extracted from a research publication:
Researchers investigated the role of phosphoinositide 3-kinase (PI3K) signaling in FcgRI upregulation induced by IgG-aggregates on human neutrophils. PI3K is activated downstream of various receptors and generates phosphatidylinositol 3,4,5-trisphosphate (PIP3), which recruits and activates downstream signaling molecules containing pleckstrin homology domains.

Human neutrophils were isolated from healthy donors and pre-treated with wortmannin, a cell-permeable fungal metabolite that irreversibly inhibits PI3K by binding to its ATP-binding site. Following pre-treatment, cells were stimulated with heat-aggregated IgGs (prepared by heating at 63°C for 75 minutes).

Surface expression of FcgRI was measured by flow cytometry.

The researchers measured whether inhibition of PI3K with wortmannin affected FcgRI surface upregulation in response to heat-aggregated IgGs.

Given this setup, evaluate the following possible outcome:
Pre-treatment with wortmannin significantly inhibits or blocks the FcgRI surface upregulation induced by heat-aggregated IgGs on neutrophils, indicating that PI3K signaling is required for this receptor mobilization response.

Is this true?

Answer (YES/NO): YES